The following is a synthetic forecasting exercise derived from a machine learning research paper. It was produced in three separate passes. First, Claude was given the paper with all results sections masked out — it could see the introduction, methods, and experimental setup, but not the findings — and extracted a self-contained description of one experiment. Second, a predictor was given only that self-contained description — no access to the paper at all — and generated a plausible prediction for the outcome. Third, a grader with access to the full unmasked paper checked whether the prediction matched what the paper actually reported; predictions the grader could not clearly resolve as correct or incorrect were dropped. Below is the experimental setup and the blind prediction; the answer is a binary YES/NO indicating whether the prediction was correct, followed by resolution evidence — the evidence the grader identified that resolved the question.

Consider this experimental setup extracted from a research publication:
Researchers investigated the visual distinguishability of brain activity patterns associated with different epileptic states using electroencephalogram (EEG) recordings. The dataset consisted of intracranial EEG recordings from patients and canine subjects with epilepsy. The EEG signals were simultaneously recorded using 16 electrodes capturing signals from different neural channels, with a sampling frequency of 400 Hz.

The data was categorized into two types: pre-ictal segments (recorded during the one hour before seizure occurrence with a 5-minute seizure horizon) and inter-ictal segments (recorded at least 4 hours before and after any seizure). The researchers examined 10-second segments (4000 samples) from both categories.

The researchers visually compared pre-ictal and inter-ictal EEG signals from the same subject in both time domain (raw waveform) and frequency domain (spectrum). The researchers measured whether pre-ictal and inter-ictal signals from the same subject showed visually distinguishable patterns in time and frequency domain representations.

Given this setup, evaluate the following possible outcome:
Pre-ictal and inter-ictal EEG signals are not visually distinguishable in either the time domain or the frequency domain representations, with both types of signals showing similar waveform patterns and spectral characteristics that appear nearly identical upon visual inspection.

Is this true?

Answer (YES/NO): YES